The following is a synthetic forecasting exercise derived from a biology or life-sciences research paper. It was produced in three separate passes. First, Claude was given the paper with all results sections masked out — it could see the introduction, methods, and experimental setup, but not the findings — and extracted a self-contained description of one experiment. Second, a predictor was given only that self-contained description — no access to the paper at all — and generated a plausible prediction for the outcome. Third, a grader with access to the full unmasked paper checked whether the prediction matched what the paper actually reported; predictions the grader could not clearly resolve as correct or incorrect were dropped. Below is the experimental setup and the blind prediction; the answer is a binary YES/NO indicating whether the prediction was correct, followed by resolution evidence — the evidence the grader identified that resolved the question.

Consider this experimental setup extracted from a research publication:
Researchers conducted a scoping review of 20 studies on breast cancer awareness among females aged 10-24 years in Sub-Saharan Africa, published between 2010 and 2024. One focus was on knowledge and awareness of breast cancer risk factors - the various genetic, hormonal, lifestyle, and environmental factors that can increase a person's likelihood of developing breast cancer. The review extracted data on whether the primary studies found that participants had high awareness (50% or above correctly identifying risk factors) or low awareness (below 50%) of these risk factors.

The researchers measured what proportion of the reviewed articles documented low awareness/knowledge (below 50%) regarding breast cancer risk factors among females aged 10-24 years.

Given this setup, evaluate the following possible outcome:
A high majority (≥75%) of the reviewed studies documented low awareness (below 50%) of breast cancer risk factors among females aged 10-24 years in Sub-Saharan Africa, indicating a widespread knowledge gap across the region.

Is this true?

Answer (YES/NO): NO